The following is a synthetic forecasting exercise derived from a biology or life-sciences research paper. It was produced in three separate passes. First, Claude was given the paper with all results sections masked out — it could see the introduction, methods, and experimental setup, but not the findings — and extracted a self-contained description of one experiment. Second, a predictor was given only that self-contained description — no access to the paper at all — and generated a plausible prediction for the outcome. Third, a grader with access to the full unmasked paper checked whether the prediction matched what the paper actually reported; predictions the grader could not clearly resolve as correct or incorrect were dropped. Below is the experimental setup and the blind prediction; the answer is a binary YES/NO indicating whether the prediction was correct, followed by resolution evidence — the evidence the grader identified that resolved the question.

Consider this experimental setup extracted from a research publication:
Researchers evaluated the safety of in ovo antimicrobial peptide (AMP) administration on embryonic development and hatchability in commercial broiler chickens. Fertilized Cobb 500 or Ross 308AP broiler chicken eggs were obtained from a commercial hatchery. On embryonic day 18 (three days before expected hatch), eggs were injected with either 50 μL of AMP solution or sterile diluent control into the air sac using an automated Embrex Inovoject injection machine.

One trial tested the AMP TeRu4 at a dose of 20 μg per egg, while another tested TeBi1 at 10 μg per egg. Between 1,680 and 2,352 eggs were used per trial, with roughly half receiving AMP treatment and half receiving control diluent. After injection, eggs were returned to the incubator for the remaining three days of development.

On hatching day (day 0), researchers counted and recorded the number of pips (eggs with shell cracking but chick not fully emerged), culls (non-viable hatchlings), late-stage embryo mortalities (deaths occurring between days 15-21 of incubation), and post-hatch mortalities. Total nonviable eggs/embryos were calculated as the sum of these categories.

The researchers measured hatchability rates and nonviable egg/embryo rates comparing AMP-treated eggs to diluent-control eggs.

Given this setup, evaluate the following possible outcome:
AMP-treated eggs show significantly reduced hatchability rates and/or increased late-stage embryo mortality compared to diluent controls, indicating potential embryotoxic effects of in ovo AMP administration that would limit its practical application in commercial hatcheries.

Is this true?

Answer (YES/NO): NO